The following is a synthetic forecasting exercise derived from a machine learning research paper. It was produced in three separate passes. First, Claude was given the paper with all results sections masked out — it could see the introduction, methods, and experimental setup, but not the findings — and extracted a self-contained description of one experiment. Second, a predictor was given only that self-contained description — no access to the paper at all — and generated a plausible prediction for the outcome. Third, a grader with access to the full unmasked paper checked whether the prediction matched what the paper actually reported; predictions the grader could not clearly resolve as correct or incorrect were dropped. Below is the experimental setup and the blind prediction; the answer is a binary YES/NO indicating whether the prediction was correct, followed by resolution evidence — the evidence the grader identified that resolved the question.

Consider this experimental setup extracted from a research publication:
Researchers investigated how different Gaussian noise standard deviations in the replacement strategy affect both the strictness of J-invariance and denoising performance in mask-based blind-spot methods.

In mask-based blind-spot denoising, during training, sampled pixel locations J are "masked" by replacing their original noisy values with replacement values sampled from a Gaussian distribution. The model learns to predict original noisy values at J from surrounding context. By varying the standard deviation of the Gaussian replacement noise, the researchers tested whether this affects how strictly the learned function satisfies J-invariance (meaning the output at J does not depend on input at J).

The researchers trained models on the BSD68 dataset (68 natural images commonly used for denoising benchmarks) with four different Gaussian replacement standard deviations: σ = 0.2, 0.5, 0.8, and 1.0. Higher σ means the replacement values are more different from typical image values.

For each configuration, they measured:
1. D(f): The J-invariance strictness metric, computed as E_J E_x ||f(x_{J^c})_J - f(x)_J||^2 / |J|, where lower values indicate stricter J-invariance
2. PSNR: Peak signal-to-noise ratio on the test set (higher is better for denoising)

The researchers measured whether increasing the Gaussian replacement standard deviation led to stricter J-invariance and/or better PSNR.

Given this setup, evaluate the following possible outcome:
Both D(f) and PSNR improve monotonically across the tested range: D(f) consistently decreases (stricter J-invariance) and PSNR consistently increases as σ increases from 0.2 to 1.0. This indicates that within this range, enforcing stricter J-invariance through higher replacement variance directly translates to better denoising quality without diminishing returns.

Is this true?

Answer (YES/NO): NO